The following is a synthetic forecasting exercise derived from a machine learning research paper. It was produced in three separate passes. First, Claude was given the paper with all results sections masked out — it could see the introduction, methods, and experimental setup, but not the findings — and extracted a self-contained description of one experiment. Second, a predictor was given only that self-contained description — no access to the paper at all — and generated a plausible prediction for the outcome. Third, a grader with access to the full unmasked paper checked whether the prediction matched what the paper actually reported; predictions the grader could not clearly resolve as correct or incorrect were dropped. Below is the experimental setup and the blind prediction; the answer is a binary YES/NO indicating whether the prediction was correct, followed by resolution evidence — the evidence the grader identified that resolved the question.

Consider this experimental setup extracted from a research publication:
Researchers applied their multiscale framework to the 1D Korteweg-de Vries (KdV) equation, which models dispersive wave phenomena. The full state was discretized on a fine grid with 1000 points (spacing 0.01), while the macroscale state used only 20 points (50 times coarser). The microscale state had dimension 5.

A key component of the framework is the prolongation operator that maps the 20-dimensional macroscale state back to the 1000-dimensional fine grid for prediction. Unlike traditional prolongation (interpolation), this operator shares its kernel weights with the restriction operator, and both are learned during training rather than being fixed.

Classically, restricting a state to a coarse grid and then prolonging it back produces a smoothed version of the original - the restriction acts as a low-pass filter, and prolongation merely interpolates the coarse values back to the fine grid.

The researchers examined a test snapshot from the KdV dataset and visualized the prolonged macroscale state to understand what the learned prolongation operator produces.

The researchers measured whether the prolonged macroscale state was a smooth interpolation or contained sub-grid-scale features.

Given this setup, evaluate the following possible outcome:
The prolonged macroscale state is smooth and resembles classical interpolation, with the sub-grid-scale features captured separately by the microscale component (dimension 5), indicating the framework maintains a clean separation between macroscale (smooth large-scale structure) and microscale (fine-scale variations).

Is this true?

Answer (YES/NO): NO